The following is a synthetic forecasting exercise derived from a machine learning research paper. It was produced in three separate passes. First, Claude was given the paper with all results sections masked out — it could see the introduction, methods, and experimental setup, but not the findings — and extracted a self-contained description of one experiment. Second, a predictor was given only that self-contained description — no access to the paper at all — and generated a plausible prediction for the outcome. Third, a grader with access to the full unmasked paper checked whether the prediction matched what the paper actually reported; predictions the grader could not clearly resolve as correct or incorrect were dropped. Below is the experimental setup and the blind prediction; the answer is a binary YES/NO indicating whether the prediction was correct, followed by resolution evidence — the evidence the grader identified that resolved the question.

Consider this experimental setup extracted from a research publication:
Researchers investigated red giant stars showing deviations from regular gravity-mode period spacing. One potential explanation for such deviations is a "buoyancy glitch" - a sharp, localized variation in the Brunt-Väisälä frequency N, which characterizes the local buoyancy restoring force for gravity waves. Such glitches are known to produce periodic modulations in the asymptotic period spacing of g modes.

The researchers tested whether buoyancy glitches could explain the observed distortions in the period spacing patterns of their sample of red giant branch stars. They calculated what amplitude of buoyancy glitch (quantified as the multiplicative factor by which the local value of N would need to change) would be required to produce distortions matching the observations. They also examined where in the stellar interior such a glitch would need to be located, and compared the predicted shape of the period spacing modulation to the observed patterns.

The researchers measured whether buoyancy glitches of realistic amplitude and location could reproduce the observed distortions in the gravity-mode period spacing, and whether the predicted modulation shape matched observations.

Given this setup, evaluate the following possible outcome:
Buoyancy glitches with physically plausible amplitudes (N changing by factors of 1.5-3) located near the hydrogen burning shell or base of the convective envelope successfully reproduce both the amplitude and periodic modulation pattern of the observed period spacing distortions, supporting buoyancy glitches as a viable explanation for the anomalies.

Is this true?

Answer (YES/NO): NO